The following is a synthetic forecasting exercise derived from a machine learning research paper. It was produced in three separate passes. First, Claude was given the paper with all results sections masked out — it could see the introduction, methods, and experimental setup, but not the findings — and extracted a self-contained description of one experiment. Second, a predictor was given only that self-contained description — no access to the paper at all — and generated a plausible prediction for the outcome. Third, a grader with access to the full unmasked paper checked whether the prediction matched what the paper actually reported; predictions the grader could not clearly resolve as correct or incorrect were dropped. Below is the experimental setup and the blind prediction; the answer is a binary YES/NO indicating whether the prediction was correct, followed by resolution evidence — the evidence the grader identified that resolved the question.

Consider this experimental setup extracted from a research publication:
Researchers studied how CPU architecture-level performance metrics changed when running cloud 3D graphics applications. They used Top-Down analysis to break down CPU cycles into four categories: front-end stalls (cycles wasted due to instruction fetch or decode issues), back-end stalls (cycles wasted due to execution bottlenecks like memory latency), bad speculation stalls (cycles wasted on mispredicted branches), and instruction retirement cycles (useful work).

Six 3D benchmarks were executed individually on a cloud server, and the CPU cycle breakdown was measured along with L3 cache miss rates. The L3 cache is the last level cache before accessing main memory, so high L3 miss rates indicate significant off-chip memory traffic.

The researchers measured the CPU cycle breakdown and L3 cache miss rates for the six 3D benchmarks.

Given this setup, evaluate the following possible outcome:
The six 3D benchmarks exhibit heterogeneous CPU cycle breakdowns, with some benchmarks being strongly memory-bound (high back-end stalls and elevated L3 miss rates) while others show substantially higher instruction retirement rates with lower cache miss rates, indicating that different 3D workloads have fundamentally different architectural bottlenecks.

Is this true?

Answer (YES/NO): NO